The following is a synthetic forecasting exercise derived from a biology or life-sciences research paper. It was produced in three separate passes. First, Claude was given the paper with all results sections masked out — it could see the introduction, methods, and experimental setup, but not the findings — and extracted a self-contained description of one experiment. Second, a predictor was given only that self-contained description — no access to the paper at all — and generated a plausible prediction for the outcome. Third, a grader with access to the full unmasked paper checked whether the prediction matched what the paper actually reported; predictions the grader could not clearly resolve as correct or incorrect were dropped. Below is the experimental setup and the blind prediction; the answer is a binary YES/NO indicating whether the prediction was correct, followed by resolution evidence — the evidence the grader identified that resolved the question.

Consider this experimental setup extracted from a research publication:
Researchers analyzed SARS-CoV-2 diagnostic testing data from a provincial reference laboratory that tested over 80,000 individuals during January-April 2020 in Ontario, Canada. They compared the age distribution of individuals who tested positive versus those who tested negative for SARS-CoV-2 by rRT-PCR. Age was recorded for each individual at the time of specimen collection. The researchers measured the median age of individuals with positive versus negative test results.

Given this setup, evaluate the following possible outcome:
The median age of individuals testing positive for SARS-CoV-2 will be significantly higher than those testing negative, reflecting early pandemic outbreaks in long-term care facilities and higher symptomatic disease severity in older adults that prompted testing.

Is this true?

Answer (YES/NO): YES